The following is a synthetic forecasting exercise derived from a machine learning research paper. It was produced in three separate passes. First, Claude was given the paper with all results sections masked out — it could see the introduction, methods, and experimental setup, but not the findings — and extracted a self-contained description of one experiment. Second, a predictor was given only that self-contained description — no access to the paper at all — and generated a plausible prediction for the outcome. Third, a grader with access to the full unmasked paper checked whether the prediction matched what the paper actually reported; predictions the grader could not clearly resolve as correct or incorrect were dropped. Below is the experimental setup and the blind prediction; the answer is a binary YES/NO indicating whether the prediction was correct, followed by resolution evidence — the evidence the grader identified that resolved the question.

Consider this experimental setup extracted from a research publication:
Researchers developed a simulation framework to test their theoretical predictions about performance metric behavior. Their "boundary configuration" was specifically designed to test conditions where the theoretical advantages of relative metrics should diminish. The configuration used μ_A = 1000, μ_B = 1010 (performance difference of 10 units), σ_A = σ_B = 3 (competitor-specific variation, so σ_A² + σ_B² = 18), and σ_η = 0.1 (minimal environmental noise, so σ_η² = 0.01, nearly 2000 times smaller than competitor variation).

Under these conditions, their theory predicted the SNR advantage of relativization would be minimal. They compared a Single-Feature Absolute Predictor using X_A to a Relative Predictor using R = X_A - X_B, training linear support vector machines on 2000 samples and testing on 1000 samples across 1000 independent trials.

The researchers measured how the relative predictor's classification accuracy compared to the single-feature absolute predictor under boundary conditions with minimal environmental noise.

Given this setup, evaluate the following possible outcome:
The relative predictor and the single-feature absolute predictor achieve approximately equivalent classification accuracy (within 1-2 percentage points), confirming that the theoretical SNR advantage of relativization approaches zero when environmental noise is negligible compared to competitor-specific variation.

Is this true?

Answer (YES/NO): YES